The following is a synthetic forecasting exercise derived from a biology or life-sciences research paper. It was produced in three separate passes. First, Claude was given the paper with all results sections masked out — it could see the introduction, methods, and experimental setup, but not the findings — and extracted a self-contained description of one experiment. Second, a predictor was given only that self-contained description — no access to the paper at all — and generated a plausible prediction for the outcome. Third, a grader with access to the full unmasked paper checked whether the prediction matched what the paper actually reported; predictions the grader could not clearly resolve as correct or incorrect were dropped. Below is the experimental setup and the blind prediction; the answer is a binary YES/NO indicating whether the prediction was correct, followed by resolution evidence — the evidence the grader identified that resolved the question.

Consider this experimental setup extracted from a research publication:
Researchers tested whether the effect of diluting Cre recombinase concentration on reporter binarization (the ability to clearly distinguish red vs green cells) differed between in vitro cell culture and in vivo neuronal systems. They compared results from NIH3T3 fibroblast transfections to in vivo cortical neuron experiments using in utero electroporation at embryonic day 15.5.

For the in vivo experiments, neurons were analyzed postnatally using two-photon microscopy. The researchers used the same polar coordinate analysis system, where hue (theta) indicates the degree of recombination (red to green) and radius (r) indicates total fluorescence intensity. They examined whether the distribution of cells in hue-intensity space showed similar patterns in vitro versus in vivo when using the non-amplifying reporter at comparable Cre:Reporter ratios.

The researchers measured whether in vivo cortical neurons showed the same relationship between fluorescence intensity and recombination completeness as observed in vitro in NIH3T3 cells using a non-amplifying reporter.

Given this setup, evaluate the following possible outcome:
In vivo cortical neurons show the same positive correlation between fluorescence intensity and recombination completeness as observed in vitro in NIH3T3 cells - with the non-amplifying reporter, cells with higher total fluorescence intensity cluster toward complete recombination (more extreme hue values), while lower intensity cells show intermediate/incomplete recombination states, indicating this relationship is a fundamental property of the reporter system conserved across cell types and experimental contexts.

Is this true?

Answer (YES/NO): NO